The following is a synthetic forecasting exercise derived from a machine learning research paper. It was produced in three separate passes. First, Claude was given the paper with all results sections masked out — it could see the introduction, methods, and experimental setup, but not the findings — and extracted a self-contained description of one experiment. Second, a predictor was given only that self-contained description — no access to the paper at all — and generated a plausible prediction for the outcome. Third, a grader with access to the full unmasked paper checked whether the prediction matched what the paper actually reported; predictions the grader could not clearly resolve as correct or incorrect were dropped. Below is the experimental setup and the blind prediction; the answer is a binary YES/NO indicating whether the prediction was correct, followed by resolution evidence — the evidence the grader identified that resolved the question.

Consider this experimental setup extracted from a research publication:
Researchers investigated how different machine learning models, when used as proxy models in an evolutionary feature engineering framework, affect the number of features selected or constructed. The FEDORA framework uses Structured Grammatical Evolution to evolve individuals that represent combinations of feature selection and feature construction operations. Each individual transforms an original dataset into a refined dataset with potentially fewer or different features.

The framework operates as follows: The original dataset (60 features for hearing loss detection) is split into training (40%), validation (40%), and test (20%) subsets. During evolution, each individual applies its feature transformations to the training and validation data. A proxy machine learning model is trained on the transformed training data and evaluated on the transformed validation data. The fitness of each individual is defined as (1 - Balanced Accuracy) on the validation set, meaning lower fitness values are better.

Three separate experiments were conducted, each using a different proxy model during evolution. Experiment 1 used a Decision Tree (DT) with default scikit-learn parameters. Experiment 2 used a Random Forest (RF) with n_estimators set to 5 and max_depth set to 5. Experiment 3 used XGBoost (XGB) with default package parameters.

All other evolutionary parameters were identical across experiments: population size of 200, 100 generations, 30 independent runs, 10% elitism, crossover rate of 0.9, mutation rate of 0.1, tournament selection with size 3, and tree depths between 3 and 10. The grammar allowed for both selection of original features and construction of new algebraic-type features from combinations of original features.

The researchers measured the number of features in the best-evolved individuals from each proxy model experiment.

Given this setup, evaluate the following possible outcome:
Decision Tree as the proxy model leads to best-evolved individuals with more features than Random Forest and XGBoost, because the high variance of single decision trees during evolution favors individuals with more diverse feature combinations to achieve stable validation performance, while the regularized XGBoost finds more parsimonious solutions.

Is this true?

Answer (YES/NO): NO